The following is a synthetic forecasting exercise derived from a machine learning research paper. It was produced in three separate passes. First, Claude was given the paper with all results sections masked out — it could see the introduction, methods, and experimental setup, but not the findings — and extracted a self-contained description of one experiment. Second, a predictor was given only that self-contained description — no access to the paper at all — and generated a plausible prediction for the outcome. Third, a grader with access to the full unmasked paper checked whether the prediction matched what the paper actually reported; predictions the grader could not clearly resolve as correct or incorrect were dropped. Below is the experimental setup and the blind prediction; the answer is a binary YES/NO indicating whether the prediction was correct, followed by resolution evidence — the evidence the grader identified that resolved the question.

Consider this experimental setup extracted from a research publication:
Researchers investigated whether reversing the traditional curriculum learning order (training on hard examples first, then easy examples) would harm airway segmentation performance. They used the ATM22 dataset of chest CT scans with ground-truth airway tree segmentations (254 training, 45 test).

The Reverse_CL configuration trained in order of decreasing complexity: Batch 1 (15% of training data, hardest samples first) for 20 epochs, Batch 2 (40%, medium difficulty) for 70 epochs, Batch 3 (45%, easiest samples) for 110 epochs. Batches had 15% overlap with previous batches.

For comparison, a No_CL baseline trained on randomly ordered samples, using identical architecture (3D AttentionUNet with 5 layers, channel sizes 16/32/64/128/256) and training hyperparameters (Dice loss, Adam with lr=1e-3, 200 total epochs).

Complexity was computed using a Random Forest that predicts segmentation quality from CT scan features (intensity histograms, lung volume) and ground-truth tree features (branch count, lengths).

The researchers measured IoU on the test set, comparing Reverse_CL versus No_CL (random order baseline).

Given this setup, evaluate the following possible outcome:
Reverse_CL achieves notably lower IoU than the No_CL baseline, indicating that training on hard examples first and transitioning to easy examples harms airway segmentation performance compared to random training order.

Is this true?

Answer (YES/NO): YES